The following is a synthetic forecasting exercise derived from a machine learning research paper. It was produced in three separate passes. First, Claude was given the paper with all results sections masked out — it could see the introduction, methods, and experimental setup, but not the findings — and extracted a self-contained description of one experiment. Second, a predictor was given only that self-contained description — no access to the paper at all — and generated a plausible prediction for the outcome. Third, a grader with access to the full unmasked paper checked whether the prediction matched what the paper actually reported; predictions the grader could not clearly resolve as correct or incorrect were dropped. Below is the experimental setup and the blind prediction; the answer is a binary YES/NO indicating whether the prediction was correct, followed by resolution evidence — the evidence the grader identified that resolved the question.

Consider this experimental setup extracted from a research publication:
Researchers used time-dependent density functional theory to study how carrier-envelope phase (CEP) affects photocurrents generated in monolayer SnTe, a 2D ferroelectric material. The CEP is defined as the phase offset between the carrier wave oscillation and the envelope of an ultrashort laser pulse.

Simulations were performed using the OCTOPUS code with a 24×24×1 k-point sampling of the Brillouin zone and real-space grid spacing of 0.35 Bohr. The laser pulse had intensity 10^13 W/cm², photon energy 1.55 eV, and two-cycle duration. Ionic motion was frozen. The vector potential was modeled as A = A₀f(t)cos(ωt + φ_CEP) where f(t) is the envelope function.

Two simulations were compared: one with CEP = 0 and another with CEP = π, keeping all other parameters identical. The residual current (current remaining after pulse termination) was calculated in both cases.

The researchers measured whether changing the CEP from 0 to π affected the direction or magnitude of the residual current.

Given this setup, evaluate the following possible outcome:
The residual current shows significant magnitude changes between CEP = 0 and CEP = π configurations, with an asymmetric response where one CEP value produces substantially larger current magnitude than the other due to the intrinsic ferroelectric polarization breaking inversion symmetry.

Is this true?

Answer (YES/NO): NO